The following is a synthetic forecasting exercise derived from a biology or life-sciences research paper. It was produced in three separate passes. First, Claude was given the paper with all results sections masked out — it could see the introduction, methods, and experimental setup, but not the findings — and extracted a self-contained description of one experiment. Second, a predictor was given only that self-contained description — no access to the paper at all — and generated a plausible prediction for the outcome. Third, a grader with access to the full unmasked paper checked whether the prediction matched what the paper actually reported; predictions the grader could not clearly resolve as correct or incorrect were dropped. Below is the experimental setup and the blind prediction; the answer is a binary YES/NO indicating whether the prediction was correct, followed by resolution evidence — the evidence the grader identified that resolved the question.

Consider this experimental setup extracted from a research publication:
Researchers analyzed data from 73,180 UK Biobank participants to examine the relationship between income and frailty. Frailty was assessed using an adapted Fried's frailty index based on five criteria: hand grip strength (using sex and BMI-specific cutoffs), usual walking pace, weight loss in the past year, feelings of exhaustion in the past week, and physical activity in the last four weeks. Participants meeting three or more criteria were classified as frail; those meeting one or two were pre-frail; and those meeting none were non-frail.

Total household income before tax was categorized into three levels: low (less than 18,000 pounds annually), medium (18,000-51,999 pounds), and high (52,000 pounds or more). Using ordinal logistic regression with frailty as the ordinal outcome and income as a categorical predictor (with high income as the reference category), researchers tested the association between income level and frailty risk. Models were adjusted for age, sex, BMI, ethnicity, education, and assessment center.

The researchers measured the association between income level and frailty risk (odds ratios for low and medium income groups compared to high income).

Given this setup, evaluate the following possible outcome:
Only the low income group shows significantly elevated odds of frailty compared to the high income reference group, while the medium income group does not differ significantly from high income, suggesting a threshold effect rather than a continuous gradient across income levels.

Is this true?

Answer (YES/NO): NO